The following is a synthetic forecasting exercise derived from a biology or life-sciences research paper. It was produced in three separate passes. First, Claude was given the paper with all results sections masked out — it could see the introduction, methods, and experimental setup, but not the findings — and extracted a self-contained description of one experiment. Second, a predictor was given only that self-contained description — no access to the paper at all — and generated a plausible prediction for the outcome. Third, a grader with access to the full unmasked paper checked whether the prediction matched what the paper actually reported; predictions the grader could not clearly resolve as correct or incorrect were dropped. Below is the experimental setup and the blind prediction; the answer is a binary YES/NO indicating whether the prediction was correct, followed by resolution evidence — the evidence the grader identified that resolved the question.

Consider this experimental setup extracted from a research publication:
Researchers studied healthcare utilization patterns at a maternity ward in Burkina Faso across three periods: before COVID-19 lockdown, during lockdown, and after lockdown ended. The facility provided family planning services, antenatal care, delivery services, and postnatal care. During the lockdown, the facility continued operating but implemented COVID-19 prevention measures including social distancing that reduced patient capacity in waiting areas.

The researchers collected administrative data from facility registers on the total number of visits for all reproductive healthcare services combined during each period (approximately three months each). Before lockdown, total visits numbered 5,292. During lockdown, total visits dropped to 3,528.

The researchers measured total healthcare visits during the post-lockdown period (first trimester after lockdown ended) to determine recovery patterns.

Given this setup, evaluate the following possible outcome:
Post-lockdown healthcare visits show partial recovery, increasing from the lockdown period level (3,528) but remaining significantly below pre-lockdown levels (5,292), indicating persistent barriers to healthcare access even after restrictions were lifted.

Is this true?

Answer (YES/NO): YES